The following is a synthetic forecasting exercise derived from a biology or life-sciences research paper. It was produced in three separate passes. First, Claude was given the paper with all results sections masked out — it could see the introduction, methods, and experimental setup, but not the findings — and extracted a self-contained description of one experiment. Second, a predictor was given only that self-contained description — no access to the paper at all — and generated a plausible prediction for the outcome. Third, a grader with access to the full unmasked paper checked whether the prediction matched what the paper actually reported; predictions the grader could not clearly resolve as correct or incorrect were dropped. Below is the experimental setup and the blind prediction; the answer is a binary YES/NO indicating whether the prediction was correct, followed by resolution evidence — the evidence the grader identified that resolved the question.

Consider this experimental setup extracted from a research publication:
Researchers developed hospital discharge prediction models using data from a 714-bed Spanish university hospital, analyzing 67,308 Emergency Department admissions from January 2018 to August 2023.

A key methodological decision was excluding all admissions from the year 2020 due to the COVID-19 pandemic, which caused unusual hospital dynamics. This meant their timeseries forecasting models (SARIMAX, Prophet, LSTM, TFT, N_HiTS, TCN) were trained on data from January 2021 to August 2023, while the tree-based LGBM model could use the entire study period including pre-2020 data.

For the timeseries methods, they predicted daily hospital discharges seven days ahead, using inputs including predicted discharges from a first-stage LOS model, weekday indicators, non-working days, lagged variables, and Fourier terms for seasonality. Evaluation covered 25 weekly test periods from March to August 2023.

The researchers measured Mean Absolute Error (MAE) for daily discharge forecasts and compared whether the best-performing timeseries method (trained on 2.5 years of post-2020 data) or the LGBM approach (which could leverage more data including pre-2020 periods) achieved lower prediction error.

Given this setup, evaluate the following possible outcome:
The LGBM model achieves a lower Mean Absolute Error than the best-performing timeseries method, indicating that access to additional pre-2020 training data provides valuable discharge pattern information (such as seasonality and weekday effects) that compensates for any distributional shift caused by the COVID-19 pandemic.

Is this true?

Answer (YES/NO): NO